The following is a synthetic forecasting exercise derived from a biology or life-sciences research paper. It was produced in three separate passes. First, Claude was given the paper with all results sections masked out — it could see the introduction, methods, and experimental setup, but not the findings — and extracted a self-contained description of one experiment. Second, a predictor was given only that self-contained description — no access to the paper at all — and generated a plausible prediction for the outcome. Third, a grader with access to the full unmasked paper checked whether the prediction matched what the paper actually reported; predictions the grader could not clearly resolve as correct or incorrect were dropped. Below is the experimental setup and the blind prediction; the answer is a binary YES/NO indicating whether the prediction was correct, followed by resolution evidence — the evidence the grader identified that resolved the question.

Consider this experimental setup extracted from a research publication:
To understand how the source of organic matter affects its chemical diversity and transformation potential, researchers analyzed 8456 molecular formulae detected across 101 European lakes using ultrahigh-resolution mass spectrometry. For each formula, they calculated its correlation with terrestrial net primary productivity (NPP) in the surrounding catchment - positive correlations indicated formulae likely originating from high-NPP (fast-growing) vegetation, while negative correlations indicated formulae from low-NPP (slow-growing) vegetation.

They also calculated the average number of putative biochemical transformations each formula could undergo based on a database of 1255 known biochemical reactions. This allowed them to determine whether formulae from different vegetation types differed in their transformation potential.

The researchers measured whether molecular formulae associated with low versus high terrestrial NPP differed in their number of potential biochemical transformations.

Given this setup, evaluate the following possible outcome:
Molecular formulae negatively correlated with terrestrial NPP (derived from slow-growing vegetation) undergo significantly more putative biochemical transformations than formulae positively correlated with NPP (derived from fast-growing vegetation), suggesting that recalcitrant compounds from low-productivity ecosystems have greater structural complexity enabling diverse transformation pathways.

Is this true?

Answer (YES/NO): YES